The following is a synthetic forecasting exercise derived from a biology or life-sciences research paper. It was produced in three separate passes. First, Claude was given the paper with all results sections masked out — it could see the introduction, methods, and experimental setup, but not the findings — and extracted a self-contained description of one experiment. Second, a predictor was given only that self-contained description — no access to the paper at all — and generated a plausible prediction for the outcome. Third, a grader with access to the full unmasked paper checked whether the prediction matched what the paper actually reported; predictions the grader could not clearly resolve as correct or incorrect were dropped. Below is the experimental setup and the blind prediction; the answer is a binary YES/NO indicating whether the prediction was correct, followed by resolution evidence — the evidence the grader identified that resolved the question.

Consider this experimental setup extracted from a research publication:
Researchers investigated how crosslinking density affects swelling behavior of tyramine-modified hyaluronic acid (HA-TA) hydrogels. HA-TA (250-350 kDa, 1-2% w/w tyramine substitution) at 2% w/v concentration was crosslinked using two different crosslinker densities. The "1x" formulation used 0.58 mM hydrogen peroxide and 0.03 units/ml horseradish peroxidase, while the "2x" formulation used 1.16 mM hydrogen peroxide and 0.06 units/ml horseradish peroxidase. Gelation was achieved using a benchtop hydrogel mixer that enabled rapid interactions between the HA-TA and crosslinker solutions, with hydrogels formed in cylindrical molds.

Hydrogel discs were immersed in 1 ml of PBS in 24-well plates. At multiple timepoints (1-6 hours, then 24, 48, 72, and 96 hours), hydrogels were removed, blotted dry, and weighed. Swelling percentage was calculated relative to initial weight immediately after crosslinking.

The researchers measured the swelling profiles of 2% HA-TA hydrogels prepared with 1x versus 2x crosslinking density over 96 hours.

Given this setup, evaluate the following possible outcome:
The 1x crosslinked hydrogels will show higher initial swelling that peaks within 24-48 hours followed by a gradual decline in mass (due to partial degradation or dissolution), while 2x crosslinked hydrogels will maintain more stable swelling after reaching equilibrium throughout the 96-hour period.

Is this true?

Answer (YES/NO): NO